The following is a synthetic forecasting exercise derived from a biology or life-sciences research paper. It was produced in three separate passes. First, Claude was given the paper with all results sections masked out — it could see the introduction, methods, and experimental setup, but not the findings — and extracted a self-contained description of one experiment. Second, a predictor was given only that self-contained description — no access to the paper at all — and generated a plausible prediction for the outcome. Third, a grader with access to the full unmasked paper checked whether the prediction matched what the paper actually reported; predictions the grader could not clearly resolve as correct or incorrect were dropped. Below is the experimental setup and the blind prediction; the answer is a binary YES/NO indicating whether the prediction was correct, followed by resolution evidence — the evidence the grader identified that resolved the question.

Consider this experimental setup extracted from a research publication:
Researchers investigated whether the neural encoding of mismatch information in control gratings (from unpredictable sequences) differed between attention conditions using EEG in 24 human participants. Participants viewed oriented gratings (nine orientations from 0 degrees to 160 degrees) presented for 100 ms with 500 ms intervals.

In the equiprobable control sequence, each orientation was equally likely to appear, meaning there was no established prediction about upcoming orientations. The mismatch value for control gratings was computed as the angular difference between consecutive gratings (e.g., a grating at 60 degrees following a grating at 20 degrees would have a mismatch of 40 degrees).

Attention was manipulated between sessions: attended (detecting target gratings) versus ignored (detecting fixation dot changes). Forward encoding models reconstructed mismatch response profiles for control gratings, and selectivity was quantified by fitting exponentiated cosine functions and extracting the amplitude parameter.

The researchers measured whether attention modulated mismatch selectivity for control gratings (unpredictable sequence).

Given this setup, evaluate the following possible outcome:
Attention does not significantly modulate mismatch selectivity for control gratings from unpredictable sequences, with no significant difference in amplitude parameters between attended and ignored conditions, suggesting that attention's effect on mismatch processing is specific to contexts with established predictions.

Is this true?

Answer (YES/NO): YES